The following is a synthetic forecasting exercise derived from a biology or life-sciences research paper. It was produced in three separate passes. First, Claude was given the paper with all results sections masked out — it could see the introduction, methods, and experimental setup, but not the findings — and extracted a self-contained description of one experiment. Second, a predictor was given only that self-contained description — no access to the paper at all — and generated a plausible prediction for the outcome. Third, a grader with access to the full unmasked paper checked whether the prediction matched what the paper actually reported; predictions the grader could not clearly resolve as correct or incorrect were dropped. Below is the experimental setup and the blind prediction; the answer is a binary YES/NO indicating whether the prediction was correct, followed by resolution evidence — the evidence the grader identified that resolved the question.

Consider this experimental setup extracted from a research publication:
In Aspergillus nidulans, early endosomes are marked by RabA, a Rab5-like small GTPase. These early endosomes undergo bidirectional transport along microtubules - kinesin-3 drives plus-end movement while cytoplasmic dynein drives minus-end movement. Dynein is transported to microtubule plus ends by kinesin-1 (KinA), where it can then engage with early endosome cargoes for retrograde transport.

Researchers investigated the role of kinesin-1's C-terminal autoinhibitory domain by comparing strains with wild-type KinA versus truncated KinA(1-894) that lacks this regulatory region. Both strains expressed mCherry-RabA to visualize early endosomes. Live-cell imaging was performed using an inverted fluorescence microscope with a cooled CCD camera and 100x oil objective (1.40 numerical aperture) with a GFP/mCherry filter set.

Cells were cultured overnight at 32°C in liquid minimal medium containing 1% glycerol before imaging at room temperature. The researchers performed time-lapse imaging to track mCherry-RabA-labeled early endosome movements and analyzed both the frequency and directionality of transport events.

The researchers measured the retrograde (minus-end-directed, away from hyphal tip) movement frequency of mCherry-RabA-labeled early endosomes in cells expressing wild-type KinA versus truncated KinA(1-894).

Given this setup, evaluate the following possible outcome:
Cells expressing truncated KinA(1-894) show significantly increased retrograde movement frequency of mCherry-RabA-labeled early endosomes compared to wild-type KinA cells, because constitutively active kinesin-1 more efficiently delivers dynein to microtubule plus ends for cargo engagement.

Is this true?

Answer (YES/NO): NO